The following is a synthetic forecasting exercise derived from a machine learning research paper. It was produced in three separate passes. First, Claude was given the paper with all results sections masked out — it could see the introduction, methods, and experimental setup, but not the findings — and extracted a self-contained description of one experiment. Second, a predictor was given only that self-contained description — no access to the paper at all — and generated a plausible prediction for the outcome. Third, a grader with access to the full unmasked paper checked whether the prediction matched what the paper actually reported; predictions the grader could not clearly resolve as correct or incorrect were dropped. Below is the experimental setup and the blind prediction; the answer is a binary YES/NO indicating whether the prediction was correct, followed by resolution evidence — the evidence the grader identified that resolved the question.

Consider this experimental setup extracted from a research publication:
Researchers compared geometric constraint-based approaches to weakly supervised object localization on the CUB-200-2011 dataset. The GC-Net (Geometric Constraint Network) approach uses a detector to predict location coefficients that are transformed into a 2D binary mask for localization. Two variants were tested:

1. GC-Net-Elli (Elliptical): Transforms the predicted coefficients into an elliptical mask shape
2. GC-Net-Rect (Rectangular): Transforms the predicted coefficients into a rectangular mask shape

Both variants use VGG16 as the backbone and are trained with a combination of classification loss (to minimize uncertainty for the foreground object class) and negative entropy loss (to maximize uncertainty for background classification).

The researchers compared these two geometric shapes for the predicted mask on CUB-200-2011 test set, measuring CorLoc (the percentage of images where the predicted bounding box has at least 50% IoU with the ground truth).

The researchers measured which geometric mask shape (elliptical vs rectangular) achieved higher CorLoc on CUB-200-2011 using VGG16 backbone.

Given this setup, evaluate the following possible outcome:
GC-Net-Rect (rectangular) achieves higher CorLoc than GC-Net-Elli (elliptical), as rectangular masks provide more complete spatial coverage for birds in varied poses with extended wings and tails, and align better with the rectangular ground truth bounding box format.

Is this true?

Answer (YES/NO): YES